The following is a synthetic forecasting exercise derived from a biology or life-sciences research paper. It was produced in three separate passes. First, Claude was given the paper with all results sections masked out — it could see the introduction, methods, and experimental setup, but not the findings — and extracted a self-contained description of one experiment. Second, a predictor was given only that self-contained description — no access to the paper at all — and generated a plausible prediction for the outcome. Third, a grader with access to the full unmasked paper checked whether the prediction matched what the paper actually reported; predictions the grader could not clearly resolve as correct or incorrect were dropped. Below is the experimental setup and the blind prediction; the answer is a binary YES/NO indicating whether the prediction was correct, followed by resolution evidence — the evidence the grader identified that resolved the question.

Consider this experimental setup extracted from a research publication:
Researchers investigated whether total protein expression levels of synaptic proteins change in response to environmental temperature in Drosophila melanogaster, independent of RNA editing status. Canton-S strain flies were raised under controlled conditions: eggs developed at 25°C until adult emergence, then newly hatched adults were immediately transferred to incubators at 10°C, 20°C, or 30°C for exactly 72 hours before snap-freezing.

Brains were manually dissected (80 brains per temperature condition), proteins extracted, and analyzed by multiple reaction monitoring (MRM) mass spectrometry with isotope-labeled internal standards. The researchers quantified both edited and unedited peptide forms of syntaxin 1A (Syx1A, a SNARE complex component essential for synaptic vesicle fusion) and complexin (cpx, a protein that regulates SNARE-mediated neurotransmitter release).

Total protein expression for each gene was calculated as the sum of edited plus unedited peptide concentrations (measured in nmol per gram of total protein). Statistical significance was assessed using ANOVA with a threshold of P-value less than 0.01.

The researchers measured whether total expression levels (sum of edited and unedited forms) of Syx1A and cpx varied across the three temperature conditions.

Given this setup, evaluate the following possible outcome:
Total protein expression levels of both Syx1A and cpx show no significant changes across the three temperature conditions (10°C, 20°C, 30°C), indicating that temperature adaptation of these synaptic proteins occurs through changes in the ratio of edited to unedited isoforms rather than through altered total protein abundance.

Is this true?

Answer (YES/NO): NO